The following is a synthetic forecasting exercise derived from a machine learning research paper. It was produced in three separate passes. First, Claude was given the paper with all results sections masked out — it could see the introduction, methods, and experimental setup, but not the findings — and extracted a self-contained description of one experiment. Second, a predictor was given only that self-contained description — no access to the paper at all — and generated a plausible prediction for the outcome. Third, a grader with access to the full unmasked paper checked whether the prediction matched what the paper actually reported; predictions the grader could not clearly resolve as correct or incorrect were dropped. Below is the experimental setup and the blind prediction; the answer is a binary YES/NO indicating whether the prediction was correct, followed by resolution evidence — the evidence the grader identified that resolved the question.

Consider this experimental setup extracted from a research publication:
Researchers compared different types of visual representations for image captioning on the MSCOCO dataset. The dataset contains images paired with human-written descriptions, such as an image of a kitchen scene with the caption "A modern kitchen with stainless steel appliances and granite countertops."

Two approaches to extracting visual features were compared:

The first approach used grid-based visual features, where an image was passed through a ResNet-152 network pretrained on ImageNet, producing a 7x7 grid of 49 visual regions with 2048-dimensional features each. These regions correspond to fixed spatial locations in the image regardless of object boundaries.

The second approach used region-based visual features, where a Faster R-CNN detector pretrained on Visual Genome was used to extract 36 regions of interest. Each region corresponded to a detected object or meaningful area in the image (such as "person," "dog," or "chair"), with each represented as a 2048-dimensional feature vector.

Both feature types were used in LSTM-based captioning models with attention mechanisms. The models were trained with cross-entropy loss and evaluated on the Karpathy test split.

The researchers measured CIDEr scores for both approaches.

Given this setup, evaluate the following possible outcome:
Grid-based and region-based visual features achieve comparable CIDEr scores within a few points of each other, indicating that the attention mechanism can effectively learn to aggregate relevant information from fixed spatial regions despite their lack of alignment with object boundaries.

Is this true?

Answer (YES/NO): NO